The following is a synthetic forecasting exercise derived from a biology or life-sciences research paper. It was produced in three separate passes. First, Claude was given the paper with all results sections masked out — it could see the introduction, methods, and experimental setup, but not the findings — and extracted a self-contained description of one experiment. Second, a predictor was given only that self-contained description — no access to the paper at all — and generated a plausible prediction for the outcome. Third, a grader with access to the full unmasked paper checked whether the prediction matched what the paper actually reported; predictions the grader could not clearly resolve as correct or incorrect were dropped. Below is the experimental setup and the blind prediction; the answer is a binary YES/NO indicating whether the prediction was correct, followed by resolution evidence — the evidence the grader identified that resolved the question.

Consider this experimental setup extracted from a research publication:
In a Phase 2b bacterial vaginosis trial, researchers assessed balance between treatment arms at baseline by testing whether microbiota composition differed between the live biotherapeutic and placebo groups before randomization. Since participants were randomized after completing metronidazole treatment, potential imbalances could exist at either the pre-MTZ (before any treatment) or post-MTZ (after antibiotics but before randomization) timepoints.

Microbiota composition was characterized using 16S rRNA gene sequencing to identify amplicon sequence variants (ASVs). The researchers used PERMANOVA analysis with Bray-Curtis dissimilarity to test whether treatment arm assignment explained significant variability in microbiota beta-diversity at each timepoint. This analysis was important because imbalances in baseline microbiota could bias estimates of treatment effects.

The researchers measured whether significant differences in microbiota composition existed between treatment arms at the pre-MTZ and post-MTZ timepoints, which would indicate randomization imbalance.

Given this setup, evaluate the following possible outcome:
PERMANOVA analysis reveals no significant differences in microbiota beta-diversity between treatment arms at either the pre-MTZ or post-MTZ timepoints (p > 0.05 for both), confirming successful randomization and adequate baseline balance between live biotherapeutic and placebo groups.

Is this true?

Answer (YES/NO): YES